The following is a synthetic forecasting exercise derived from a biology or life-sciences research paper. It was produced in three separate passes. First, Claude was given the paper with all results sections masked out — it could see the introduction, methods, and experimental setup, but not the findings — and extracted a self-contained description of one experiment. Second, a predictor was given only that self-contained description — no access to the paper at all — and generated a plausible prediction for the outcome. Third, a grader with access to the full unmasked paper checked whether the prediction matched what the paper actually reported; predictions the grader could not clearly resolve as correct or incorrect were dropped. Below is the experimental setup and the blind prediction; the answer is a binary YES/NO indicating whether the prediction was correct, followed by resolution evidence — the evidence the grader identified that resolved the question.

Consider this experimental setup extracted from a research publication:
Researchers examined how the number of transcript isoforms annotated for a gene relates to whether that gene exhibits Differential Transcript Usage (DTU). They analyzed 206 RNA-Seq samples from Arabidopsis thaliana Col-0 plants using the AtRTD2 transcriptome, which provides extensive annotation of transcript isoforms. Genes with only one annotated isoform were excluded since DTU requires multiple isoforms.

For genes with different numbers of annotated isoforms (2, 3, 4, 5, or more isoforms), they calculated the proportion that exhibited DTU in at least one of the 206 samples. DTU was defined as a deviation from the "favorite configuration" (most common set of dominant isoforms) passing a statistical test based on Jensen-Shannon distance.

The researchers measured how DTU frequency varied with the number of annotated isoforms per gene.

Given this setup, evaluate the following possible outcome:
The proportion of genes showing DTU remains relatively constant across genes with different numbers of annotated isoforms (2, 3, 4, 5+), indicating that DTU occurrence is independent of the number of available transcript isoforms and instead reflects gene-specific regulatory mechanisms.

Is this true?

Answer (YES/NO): NO